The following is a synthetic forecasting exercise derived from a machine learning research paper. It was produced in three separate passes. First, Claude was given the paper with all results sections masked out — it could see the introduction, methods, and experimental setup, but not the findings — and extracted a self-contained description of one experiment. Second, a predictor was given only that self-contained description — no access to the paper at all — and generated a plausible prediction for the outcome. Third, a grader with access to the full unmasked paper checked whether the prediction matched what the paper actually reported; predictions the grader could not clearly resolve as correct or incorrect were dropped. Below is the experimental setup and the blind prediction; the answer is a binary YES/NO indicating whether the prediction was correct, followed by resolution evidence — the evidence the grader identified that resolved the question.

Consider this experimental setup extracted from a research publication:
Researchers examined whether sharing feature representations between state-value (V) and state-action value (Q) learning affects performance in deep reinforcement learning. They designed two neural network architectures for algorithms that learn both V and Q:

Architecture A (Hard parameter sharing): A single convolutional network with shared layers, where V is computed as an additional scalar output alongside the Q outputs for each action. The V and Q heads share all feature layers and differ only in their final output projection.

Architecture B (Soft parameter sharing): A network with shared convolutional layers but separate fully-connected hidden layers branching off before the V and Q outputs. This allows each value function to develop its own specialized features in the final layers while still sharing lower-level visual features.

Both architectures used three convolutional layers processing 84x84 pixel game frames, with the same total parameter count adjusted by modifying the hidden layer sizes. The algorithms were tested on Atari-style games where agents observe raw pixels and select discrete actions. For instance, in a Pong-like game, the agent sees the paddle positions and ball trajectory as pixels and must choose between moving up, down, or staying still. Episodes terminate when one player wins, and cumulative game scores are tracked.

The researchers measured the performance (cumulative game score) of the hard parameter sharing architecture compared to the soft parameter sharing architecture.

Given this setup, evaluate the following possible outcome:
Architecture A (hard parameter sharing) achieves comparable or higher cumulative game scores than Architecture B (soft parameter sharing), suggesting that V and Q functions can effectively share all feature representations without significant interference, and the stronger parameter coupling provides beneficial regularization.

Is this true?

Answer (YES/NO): NO